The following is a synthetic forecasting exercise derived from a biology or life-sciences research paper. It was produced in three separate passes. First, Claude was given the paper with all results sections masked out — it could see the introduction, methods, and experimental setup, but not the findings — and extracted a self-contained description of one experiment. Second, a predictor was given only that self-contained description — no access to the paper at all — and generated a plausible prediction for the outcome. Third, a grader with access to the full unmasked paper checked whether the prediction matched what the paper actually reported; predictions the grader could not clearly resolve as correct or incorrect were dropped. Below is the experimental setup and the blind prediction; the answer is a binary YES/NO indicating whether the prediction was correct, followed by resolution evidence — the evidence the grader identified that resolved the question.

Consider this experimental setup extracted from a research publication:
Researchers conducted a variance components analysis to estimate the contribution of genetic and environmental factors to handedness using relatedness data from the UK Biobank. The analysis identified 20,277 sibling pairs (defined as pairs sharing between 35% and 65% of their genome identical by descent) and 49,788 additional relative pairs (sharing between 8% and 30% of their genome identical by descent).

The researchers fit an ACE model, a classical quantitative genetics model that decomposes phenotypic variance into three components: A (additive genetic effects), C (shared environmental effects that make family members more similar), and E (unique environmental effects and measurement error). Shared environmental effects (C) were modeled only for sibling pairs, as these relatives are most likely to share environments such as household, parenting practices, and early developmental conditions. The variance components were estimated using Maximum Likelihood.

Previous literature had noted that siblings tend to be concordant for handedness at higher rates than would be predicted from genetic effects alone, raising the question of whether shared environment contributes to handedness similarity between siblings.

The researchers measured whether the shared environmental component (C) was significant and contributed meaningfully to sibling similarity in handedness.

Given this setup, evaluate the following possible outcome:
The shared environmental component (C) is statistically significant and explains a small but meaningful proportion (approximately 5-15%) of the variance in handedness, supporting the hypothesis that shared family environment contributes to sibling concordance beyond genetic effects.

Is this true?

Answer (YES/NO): NO